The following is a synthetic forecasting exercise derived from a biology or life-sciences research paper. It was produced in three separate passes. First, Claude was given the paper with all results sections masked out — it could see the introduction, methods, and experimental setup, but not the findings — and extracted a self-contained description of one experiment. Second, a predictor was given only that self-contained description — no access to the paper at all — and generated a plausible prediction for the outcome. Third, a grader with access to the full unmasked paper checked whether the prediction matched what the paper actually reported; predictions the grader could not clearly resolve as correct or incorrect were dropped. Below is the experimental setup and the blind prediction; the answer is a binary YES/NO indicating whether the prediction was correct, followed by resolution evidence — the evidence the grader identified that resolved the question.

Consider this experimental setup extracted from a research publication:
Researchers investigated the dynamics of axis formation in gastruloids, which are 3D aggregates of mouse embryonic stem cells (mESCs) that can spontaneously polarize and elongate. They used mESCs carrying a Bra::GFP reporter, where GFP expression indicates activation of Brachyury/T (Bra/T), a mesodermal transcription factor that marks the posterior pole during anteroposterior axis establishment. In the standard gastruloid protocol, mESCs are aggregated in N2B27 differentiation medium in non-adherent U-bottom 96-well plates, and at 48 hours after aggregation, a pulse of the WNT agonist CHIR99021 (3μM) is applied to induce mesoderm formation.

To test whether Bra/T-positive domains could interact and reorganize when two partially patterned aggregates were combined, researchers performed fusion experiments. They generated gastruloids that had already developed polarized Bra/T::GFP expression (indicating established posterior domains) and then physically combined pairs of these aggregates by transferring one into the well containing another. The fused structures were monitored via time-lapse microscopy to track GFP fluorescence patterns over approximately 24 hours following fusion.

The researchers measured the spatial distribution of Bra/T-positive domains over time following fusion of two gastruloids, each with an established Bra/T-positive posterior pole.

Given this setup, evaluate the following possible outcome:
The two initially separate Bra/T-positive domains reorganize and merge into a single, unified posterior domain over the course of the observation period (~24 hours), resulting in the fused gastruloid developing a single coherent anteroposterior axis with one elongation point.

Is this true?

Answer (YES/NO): NO